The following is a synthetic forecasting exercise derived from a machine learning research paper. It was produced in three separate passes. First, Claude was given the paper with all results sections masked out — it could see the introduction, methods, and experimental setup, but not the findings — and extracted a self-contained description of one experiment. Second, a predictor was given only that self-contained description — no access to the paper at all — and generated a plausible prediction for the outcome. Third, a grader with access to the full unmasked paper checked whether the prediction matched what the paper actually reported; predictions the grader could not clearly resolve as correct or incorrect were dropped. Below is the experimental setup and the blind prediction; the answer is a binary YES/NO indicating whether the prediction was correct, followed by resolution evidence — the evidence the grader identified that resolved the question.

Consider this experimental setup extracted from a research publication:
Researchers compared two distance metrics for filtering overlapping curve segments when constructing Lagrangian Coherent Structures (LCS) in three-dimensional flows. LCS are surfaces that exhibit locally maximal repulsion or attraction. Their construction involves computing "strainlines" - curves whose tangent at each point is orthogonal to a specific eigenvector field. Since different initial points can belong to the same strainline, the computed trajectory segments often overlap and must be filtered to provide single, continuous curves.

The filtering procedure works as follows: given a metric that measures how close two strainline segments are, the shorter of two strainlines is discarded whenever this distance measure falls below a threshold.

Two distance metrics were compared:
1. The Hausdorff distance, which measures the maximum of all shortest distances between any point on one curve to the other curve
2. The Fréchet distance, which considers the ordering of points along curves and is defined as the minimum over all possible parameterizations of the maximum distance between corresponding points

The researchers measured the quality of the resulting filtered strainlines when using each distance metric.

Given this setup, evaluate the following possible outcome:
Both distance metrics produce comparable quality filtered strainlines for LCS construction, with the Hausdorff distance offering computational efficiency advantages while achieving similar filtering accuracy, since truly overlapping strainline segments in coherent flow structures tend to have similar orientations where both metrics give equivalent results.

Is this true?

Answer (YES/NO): NO